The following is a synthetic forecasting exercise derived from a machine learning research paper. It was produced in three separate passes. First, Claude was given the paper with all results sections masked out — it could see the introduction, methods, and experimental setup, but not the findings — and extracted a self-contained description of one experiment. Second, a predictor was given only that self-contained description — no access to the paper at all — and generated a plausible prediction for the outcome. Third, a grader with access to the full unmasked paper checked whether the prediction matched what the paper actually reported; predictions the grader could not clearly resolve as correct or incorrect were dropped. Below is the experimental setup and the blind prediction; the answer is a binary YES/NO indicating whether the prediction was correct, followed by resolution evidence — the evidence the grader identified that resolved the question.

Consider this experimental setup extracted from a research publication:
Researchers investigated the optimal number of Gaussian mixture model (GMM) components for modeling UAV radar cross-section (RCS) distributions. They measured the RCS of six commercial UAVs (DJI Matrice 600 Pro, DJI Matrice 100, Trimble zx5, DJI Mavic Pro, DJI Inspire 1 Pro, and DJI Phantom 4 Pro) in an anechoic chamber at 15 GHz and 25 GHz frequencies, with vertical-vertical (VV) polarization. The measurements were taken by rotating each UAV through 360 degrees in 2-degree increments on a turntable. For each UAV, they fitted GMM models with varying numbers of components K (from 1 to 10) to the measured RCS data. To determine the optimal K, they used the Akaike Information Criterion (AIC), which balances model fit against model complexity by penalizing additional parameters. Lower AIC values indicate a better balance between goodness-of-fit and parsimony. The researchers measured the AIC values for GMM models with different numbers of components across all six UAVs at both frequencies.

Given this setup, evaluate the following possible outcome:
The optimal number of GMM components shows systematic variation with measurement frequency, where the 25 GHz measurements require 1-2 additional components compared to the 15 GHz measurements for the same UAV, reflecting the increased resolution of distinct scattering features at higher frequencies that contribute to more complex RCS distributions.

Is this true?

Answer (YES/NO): NO